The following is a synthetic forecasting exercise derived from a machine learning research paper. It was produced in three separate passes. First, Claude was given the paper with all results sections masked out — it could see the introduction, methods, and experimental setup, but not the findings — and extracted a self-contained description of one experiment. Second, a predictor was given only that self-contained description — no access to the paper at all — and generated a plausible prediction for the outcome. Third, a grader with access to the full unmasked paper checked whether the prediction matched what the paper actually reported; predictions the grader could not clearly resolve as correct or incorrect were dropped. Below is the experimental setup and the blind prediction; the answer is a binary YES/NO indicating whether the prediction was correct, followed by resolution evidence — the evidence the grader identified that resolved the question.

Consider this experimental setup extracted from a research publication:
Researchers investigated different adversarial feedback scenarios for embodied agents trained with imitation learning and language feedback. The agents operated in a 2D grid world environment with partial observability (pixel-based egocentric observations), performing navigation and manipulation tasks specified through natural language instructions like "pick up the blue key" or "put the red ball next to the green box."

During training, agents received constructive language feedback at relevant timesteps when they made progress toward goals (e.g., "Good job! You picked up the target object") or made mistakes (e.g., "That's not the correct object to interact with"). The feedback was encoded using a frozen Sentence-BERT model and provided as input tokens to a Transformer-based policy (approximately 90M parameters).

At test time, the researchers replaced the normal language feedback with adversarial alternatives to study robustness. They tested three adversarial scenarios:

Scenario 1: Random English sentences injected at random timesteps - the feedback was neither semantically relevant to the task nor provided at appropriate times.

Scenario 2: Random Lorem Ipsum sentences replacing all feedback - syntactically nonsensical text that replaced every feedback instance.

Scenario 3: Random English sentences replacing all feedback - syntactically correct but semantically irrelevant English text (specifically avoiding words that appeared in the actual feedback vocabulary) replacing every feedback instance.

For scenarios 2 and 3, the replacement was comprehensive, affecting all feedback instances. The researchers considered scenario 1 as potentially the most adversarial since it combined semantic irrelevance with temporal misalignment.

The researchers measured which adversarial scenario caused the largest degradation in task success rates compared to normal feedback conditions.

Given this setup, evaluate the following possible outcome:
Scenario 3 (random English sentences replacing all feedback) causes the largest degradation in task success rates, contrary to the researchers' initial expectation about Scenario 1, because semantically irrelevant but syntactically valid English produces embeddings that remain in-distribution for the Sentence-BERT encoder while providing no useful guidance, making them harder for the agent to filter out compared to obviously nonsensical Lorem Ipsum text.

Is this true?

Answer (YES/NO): NO